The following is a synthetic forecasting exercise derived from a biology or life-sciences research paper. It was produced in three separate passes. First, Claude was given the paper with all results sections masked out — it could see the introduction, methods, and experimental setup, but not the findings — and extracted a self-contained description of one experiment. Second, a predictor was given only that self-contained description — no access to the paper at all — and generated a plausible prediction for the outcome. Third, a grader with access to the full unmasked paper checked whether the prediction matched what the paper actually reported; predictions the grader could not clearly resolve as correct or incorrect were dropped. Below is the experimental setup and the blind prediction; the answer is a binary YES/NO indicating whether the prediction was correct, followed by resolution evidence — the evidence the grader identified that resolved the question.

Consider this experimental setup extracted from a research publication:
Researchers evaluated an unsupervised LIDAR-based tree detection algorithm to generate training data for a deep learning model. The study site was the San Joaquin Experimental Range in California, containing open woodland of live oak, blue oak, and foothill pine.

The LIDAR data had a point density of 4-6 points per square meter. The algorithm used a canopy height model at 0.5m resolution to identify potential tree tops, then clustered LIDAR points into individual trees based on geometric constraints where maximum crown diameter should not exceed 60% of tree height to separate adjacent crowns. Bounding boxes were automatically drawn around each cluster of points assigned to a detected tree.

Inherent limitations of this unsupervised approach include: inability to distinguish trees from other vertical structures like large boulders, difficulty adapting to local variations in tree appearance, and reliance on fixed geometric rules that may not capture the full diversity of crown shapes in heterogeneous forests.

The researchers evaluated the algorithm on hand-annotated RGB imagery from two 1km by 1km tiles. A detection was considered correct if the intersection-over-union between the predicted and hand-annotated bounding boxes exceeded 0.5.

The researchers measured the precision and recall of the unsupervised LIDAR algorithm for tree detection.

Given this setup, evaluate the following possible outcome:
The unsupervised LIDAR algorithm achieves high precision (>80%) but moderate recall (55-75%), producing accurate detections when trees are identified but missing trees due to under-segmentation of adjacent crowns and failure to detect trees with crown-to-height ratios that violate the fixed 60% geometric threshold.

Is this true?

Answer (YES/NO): NO